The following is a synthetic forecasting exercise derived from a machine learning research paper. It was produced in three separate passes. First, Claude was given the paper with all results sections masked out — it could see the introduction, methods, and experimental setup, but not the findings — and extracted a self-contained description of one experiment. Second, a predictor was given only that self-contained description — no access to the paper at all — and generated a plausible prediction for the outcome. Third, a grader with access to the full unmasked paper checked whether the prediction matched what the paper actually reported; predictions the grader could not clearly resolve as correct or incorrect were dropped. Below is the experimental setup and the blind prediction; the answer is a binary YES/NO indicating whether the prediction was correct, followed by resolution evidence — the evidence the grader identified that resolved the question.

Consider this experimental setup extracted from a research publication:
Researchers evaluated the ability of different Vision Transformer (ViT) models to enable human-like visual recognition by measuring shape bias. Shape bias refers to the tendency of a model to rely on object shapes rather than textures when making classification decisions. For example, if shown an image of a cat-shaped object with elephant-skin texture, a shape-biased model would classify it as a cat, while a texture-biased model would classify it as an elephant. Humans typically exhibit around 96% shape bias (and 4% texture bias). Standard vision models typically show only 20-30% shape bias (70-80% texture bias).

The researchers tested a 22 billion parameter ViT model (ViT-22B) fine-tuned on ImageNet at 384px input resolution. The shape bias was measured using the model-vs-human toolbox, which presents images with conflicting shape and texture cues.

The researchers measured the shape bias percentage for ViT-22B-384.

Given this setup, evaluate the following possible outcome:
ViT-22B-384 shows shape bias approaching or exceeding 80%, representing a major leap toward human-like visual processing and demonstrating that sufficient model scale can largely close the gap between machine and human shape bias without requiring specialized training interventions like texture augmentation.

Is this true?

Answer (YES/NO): YES